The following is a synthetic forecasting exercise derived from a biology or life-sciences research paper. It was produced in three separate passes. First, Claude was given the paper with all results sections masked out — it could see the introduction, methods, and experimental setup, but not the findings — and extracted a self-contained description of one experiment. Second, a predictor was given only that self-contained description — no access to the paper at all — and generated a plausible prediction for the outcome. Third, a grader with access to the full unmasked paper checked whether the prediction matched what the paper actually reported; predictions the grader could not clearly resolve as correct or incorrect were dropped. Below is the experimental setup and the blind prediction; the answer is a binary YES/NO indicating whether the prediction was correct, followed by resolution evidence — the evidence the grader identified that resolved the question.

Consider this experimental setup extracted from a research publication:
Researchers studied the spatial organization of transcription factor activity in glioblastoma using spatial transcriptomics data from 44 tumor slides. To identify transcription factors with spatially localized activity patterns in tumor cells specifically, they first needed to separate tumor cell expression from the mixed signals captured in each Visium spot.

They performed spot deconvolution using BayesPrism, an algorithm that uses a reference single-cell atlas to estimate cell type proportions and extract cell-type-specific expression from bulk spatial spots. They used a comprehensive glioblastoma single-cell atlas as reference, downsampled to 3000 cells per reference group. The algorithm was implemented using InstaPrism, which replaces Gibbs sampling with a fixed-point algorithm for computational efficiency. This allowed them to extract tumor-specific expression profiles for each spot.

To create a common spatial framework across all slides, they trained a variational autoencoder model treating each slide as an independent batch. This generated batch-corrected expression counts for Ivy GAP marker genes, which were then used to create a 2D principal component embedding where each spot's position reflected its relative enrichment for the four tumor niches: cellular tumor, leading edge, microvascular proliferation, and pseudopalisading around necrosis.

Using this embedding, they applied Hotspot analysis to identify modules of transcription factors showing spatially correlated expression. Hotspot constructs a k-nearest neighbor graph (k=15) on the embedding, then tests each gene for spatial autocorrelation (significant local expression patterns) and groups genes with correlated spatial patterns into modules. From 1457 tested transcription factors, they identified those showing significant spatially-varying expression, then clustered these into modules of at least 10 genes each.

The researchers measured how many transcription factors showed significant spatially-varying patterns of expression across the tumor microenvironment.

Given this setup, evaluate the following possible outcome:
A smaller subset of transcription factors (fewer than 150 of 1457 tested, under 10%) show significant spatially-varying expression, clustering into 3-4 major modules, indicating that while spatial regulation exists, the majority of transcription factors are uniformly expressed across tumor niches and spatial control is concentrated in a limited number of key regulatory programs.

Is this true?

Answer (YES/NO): NO